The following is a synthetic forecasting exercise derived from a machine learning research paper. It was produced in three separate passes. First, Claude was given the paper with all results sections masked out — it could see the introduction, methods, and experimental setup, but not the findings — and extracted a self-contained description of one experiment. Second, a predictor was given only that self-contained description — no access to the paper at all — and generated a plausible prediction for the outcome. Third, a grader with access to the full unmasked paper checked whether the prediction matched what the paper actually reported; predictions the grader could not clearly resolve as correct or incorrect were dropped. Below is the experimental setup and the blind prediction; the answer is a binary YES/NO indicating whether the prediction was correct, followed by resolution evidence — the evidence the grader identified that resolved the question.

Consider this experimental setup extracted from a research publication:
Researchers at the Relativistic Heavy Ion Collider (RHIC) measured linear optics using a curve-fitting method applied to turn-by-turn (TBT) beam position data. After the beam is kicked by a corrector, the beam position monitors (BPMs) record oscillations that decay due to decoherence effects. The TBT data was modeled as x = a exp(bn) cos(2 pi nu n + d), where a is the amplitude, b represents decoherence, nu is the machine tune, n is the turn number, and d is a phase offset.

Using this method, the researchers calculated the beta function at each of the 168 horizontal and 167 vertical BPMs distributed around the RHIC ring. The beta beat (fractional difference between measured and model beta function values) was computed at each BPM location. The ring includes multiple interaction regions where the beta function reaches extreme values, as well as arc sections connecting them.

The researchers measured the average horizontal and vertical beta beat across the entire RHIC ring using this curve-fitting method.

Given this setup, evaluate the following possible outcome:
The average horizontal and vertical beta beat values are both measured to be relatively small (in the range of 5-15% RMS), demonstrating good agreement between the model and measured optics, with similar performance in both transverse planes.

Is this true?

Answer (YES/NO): NO